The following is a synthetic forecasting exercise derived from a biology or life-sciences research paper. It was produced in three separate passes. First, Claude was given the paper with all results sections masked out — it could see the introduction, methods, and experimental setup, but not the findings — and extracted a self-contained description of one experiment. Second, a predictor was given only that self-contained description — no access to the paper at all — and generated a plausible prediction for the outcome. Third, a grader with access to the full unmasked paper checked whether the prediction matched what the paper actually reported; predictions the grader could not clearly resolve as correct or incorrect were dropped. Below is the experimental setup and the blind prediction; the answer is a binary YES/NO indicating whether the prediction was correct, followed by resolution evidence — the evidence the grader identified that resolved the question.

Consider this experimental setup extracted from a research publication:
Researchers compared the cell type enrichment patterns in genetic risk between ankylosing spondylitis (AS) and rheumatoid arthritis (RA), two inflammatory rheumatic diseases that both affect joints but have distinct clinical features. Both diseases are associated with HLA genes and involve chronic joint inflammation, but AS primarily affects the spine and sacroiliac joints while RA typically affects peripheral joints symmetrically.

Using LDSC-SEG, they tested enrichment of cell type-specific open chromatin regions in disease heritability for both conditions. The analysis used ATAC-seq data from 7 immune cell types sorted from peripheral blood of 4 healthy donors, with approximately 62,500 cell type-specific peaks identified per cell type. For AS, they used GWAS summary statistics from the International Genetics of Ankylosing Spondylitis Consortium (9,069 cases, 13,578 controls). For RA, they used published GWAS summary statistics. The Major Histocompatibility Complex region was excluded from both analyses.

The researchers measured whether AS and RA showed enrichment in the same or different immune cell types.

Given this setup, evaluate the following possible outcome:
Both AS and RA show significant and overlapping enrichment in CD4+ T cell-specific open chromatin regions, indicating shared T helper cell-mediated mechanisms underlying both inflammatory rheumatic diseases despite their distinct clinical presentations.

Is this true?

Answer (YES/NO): NO